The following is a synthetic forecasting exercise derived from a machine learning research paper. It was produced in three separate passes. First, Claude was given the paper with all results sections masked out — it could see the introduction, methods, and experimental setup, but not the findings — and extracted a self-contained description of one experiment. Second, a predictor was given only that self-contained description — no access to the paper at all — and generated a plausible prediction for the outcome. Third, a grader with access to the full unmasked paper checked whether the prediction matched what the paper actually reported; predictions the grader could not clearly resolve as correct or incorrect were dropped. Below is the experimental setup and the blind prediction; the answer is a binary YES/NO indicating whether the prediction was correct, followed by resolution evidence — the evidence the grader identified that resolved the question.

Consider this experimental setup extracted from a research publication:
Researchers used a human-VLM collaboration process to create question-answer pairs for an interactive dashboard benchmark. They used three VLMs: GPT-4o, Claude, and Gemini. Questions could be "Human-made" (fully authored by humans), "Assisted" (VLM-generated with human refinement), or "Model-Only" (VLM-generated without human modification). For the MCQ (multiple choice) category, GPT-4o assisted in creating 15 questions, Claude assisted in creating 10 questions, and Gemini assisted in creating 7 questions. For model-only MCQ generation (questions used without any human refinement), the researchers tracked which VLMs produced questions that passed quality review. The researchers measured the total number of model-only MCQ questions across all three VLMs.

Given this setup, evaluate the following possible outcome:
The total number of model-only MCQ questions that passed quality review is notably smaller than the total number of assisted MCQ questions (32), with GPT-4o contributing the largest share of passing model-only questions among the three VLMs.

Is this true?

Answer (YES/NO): YES